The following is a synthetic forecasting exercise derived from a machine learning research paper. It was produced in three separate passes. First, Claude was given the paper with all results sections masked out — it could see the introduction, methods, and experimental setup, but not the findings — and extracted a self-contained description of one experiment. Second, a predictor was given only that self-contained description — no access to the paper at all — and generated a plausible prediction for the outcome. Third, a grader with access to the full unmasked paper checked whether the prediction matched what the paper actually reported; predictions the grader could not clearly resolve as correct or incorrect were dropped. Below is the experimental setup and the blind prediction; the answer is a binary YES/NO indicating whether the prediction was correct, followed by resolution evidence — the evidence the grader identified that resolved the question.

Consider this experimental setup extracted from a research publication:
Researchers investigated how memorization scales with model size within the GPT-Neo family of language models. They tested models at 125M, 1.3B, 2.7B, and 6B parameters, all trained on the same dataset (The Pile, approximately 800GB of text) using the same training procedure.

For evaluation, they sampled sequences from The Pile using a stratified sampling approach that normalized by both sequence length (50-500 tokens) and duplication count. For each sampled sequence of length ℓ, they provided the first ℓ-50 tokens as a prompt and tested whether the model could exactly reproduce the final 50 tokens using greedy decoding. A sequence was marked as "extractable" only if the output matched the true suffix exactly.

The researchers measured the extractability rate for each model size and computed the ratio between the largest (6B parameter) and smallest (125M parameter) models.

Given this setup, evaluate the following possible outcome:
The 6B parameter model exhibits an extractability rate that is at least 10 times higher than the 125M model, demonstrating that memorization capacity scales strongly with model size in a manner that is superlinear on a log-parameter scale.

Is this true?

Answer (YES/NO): NO